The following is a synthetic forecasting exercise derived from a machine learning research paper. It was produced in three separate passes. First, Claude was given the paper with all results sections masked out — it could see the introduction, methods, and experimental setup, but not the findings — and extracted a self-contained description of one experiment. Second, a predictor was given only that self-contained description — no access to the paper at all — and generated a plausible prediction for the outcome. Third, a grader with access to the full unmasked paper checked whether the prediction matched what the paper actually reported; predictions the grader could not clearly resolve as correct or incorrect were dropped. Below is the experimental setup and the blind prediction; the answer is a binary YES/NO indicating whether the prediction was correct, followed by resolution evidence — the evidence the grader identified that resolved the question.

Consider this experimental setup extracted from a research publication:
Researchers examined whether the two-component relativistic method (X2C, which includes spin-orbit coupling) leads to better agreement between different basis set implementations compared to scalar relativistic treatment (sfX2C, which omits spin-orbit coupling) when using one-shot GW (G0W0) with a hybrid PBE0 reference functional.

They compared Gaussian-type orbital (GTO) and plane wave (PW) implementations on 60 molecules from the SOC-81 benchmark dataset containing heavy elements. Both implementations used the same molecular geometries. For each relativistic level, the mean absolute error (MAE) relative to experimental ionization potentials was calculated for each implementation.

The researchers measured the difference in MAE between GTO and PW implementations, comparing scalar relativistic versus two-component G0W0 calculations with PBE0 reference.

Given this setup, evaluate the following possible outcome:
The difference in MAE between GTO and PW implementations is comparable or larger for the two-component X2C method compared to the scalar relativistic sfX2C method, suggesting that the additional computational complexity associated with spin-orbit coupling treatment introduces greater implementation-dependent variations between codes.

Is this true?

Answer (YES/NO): NO